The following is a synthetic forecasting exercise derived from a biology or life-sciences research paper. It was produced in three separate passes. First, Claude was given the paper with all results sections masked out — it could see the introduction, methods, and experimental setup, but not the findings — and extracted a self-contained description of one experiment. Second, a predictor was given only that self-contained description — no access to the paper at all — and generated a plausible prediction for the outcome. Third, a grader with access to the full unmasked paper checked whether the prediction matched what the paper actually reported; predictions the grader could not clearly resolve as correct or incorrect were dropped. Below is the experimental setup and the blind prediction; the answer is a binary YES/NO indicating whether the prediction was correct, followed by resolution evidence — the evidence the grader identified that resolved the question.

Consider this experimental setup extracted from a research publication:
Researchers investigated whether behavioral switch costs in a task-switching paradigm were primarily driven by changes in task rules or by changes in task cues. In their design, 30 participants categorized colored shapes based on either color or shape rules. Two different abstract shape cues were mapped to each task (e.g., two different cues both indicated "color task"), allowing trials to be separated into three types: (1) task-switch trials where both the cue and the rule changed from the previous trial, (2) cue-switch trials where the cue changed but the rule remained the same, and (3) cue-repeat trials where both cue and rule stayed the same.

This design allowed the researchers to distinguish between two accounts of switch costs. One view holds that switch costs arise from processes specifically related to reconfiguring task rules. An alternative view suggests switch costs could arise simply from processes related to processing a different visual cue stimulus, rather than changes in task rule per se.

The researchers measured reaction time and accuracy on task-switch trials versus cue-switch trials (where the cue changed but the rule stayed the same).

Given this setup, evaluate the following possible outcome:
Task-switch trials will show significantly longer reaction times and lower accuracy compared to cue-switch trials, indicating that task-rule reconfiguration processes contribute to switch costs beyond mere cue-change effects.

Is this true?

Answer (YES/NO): YES